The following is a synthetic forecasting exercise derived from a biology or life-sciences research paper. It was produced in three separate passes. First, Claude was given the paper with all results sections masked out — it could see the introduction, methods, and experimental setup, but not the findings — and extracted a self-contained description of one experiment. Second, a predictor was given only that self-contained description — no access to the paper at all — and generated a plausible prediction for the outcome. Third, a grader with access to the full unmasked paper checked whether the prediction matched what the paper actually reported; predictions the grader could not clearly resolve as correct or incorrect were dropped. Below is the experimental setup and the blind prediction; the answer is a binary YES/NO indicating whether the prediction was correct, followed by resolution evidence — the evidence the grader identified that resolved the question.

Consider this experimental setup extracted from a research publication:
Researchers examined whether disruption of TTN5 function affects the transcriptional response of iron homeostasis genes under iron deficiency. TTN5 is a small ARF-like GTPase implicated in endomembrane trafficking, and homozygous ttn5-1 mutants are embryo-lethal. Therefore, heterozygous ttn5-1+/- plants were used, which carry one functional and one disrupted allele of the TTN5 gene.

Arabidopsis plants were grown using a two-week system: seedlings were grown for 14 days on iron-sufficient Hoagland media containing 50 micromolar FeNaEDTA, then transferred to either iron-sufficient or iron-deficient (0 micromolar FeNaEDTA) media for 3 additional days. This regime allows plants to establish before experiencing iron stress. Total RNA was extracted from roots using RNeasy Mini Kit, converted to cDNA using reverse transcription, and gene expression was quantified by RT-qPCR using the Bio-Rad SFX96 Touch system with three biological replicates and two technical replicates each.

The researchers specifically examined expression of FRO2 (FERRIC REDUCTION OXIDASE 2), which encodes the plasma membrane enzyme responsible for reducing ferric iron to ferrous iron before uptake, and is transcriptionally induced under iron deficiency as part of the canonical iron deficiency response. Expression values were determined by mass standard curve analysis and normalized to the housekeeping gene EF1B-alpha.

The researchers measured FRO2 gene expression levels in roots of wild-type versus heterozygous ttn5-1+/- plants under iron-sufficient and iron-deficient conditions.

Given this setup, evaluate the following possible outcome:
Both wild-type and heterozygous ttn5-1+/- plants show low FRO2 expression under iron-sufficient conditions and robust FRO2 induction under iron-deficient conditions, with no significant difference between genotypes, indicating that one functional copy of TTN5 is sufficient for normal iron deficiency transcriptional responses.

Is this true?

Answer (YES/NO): YES